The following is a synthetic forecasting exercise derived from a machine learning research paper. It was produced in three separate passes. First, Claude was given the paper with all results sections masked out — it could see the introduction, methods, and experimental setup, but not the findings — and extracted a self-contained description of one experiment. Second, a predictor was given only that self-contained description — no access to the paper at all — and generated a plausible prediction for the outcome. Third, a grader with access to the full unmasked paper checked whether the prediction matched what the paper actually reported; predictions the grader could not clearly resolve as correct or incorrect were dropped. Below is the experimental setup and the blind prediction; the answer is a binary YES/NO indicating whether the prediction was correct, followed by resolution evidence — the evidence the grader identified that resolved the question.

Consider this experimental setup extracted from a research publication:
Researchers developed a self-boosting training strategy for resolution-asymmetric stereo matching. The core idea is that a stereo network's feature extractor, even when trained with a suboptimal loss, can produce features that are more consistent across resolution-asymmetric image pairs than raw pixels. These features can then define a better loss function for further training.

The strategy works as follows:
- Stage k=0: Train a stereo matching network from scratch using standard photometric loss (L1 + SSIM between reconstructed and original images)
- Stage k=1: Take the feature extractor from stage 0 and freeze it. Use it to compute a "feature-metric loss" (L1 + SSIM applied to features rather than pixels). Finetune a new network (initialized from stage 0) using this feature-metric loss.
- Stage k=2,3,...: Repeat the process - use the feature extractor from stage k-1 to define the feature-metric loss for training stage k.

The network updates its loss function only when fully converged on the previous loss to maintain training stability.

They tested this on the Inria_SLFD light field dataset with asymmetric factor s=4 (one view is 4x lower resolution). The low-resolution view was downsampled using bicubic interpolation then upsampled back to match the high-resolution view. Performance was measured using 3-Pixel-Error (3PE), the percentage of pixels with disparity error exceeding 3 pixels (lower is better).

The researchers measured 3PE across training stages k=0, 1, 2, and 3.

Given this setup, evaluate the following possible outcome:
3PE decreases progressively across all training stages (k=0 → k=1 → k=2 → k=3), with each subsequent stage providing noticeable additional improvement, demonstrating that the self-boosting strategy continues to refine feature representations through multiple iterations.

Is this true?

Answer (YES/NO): NO